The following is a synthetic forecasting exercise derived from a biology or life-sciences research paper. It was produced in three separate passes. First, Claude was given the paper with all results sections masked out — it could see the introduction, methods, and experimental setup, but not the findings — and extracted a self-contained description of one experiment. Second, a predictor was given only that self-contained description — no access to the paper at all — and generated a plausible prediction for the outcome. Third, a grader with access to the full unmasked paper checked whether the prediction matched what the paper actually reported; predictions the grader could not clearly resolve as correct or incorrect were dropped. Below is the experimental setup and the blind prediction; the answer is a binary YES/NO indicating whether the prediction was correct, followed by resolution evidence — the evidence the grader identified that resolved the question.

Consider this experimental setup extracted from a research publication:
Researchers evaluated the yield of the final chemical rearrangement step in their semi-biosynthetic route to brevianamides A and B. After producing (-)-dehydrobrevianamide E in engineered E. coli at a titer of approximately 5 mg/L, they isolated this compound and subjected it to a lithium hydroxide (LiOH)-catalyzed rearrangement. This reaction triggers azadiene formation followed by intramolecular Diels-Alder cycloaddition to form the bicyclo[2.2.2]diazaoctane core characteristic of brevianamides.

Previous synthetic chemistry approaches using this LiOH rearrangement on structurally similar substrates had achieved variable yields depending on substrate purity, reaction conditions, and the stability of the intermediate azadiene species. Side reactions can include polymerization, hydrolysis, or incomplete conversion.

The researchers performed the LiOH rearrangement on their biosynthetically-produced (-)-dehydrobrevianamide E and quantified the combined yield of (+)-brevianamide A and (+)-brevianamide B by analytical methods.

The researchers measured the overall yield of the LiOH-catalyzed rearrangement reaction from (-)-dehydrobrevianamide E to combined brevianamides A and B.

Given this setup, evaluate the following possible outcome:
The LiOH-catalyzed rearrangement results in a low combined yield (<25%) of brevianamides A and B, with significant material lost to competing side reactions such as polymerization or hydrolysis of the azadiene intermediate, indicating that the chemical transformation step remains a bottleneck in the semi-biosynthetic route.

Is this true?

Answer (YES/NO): NO